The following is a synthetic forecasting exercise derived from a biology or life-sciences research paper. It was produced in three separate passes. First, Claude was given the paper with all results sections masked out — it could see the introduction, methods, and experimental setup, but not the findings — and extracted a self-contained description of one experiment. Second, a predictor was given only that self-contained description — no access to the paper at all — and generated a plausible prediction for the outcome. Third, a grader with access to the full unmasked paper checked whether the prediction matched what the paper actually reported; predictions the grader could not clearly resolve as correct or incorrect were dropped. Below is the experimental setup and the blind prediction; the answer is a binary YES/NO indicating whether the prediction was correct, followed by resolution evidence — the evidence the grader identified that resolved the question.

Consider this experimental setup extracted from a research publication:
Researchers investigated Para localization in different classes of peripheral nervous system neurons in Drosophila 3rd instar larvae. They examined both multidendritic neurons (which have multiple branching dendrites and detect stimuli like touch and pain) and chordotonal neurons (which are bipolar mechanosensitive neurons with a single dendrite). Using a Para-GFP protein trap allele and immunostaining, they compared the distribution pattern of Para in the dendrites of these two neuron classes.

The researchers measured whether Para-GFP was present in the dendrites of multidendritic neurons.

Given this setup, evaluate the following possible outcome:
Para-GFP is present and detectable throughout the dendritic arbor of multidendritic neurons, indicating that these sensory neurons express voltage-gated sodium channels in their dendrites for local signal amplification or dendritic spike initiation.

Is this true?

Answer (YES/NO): NO